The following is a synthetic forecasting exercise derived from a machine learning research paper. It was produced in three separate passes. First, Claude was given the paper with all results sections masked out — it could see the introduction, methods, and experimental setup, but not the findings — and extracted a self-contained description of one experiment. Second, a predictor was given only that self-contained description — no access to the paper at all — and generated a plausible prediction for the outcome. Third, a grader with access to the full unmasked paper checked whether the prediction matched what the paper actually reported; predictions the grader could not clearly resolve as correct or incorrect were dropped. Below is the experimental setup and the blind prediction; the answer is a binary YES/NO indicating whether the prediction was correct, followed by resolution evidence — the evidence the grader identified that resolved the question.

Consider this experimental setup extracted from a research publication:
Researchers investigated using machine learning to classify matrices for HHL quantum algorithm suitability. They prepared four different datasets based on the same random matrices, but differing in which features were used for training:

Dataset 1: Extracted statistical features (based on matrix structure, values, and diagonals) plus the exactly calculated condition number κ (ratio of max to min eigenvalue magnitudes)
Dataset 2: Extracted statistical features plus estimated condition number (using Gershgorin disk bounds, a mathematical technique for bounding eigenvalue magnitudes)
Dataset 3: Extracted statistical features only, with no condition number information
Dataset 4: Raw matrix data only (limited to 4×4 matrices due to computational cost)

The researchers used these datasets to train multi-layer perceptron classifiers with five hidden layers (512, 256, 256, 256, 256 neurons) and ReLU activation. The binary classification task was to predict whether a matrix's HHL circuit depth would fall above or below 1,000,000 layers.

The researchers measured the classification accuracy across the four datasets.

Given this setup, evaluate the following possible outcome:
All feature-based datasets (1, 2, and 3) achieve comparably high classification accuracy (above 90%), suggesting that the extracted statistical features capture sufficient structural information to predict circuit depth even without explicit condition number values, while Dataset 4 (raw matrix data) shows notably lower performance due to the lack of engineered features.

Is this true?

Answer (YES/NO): NO